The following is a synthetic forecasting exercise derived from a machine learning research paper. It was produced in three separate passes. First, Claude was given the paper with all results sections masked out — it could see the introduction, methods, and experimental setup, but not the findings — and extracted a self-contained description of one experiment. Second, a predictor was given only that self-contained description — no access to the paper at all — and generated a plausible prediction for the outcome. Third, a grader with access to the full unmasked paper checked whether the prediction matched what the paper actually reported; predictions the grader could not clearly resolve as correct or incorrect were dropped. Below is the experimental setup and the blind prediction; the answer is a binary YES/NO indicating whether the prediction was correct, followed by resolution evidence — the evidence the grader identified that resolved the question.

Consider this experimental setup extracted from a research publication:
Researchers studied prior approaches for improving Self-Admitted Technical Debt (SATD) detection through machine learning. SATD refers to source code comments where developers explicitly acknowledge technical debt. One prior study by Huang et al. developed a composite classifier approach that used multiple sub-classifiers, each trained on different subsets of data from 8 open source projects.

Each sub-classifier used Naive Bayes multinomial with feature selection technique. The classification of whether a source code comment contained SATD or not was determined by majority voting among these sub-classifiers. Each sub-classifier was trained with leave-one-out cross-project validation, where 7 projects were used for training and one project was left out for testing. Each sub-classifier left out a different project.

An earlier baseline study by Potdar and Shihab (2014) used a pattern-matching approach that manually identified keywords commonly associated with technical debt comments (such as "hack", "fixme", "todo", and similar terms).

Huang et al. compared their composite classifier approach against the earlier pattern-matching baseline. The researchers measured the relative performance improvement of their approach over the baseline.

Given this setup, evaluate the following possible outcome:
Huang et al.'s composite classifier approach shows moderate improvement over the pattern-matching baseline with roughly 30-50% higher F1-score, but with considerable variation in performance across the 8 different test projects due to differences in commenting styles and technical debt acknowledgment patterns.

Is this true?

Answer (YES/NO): NO